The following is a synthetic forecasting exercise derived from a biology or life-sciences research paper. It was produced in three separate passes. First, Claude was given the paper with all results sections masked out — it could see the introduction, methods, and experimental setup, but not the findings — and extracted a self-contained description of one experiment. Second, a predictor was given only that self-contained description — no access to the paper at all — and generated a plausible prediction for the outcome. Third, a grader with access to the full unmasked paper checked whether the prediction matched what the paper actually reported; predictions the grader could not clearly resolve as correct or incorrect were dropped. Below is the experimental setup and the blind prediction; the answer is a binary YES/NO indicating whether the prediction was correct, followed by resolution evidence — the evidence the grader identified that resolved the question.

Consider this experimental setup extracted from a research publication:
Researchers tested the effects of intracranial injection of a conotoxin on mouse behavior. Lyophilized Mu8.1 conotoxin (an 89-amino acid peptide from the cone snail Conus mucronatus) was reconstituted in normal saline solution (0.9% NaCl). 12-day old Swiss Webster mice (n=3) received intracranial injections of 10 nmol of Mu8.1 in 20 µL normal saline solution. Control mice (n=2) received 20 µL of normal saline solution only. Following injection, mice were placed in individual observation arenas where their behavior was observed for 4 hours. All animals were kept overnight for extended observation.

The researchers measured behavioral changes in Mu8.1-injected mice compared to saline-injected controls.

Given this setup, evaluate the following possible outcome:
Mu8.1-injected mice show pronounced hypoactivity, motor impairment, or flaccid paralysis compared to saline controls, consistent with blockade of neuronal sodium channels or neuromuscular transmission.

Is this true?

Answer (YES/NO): NO